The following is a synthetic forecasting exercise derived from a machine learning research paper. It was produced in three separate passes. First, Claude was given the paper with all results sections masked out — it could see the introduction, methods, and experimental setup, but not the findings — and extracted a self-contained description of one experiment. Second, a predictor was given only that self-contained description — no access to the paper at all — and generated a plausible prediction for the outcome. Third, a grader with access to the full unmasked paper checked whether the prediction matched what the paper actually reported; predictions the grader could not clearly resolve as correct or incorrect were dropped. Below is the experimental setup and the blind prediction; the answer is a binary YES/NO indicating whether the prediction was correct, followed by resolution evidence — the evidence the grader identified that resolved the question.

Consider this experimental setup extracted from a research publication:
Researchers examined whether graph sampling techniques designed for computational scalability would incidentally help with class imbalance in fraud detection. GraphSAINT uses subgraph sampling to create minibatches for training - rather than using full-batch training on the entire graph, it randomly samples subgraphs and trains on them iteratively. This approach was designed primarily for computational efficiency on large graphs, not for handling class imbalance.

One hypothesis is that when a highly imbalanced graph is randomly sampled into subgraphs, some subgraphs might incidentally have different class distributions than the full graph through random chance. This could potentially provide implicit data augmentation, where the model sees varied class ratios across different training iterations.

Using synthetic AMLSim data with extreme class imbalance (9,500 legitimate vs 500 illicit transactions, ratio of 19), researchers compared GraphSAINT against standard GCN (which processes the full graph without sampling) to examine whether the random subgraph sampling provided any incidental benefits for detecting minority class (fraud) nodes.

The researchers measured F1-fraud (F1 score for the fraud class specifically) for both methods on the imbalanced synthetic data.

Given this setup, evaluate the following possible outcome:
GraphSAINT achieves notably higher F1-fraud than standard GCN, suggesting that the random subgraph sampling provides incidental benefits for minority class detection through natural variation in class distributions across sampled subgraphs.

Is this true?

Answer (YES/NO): NO